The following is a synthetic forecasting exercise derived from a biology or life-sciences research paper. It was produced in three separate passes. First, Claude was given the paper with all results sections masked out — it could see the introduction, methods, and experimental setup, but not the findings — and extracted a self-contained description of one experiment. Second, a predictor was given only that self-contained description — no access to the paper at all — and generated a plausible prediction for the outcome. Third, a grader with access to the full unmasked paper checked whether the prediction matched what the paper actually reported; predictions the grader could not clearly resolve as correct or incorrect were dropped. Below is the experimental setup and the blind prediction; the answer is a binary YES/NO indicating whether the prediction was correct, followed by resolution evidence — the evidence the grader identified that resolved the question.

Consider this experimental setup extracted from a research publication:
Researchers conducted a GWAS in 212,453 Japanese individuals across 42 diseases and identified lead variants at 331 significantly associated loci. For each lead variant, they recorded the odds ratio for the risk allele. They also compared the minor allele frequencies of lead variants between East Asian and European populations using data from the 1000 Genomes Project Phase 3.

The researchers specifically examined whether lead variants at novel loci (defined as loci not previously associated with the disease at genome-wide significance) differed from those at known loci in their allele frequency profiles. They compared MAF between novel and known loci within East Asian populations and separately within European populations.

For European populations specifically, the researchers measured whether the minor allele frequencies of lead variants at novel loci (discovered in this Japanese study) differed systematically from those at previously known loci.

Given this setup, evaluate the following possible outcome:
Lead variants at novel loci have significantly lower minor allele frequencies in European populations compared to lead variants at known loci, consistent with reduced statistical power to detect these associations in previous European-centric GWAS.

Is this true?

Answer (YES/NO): YES